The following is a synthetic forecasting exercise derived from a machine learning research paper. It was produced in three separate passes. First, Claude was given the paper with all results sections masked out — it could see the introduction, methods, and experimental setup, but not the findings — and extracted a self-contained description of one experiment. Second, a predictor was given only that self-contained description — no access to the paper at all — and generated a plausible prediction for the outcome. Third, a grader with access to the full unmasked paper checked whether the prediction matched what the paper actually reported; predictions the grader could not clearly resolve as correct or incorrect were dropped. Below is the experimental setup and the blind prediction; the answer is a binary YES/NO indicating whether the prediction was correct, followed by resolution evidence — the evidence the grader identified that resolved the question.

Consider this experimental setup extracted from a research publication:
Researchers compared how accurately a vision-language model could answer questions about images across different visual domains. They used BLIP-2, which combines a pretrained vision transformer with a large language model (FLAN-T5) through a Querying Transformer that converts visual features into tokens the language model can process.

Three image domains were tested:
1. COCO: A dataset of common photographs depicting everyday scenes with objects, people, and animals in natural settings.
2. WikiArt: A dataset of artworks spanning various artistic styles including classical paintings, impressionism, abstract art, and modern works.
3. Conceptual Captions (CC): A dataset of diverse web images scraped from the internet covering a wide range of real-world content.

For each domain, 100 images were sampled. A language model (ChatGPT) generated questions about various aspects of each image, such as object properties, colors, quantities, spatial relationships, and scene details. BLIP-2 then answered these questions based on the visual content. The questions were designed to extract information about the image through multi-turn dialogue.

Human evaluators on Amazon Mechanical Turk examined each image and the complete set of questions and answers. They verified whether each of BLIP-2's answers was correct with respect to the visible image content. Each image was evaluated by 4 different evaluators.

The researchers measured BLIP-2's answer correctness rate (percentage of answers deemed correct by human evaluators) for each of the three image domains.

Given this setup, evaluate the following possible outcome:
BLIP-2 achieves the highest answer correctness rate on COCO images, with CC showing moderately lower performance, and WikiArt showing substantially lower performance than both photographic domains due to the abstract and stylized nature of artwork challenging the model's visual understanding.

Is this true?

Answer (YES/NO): NO